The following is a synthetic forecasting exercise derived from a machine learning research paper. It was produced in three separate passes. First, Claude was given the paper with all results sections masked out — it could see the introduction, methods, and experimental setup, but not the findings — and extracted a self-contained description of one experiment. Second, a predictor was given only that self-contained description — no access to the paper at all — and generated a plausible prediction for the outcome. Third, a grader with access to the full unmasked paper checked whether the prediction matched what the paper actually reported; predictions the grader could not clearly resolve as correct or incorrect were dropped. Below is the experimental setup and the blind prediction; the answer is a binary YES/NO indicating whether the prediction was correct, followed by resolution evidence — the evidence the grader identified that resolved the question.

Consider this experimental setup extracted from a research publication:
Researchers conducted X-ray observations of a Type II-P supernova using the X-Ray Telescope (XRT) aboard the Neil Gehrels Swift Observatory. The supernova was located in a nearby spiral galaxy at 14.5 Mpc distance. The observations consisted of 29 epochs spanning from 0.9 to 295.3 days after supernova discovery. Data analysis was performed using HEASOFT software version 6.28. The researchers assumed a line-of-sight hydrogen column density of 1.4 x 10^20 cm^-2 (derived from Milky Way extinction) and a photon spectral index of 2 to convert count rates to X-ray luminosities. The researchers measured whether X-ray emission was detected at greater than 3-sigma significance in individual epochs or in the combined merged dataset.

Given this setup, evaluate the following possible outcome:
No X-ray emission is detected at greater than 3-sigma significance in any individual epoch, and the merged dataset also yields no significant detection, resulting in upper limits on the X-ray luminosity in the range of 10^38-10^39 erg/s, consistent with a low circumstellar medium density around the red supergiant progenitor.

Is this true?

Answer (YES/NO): NO